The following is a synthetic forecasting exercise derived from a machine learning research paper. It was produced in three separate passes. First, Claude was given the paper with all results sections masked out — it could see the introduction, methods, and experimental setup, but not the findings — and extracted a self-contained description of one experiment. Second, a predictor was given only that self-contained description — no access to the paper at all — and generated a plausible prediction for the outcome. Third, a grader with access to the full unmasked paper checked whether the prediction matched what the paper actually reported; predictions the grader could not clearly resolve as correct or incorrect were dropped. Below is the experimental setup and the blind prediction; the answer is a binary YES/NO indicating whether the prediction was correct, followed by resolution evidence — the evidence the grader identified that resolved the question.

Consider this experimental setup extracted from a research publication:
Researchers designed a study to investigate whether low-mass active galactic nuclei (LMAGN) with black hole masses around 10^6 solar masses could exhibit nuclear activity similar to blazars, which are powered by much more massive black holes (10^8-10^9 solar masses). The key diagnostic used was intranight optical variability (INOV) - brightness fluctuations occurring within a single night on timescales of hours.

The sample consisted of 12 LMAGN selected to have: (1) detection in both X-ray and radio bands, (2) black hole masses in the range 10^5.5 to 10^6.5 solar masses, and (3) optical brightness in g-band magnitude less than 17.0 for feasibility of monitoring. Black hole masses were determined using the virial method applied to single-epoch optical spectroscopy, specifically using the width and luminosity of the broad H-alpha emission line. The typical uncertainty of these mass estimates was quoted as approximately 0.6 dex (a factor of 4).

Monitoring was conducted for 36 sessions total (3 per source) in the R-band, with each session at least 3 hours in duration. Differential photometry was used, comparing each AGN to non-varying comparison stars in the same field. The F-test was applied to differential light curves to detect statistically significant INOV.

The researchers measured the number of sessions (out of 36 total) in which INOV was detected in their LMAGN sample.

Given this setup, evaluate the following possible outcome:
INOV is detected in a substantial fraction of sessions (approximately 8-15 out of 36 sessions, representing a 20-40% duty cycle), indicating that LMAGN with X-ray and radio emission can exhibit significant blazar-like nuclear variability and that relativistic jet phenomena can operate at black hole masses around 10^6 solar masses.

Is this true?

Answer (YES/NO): YES